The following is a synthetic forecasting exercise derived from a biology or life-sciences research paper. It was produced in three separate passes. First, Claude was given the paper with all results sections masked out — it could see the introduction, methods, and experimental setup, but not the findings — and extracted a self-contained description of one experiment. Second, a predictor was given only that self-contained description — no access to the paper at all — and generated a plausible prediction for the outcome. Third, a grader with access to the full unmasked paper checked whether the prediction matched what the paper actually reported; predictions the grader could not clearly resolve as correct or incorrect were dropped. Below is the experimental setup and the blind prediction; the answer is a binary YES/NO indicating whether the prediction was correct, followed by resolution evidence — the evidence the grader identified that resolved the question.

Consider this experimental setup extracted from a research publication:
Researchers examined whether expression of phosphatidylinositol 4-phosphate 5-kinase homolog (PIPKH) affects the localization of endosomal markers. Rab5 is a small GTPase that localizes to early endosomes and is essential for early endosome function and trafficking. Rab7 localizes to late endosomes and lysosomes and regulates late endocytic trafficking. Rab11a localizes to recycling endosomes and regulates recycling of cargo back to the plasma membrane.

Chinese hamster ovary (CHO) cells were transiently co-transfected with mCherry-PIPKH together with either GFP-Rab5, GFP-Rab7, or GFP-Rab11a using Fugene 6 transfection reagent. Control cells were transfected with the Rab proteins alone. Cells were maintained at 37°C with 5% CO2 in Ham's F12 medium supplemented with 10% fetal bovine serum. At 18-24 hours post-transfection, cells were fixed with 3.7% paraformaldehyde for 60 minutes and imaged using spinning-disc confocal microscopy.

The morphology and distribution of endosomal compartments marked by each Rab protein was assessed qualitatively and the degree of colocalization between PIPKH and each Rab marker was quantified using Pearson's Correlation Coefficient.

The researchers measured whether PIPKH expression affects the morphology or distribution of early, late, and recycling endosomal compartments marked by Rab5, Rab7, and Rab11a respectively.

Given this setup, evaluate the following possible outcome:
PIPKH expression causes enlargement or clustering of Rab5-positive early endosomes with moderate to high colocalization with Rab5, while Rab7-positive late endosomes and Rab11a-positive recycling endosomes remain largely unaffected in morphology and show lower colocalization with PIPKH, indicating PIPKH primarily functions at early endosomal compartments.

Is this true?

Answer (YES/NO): NO